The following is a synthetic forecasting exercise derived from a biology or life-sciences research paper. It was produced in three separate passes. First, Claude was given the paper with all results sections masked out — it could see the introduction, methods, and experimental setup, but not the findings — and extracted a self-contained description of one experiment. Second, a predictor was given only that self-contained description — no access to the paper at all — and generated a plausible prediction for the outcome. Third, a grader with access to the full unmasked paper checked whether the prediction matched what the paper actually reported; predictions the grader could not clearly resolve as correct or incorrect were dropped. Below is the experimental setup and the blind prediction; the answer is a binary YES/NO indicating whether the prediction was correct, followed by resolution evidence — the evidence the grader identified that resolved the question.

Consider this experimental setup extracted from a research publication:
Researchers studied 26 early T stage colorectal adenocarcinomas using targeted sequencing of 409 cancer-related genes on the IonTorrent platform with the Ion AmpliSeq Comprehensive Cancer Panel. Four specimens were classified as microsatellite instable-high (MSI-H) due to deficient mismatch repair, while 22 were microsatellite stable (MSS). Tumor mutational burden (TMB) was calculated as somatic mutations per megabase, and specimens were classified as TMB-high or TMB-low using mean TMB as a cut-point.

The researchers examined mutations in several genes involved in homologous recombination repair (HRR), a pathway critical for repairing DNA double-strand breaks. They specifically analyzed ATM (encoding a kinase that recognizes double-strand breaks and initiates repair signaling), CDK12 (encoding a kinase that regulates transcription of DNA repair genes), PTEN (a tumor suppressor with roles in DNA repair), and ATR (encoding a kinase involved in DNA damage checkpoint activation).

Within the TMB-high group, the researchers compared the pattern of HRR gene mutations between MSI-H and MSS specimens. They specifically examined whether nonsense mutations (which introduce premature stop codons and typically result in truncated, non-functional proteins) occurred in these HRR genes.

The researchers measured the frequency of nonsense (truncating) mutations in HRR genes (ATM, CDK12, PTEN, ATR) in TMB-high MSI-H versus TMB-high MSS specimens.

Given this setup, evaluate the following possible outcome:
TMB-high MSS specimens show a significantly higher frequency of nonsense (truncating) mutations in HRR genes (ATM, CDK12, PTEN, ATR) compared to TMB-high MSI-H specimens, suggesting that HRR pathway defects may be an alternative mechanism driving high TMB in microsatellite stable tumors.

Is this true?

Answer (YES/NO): YES